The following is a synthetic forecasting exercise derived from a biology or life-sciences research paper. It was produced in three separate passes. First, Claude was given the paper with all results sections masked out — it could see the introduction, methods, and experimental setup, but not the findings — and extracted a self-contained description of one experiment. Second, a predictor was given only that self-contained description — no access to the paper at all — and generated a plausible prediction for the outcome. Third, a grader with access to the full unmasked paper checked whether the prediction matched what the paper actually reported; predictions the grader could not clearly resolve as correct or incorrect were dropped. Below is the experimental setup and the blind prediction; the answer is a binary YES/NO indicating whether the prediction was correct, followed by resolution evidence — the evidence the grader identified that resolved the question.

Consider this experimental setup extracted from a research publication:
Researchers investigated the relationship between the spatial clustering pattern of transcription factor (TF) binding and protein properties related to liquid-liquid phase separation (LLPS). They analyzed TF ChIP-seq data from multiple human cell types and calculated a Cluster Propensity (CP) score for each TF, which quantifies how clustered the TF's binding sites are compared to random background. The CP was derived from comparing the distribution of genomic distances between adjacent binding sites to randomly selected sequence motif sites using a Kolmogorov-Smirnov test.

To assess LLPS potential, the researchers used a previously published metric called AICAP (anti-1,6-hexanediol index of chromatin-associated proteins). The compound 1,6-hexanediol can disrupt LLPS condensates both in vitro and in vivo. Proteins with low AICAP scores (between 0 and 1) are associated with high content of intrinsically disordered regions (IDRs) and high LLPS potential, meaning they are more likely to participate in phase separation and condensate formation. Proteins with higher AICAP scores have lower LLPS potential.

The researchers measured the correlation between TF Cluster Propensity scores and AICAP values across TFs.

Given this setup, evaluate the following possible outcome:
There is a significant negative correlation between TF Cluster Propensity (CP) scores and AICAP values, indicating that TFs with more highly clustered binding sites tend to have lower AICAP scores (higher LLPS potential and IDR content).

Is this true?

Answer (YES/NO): YES